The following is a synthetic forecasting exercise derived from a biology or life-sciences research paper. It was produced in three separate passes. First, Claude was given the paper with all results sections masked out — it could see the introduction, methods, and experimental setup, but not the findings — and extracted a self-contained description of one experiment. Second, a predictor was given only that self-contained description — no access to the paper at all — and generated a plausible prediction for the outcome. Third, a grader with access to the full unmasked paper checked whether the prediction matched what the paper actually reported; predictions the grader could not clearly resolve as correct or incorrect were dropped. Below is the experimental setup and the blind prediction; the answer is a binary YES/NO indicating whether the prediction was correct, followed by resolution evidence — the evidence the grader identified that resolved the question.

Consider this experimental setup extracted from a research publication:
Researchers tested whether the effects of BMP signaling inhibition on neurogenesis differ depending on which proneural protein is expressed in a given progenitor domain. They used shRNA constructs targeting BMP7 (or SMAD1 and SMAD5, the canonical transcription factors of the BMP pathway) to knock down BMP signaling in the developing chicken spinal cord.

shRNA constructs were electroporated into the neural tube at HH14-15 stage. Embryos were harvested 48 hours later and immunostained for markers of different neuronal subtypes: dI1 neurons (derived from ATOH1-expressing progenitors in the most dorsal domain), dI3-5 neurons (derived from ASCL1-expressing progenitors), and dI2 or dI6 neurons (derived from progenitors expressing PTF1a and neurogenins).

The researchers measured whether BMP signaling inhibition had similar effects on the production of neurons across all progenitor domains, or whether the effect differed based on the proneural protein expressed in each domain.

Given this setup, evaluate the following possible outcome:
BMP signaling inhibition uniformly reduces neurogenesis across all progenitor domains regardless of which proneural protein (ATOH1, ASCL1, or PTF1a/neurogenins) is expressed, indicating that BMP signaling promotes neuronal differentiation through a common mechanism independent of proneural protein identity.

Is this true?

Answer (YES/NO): NO